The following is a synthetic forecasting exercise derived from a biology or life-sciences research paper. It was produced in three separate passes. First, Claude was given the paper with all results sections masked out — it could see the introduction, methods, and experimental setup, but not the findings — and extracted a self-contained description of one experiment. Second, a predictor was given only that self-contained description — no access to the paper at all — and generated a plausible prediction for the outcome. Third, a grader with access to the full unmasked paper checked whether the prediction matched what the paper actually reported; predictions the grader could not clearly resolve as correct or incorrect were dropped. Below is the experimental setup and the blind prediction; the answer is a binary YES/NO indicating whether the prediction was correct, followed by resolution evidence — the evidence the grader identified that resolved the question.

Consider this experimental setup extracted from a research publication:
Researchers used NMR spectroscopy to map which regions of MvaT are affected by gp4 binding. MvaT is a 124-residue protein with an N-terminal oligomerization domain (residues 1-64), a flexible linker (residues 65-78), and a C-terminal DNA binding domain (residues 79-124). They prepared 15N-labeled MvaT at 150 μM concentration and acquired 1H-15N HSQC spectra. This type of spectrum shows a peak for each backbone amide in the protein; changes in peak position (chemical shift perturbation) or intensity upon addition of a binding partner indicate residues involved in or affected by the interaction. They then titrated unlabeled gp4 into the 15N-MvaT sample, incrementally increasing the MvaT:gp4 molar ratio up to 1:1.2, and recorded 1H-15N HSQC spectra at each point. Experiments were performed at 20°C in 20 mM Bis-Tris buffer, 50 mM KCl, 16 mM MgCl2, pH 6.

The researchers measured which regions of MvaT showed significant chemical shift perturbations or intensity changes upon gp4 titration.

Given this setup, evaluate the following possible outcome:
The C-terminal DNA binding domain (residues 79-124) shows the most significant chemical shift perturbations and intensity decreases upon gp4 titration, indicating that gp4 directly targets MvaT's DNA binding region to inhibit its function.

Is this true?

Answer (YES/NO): NO